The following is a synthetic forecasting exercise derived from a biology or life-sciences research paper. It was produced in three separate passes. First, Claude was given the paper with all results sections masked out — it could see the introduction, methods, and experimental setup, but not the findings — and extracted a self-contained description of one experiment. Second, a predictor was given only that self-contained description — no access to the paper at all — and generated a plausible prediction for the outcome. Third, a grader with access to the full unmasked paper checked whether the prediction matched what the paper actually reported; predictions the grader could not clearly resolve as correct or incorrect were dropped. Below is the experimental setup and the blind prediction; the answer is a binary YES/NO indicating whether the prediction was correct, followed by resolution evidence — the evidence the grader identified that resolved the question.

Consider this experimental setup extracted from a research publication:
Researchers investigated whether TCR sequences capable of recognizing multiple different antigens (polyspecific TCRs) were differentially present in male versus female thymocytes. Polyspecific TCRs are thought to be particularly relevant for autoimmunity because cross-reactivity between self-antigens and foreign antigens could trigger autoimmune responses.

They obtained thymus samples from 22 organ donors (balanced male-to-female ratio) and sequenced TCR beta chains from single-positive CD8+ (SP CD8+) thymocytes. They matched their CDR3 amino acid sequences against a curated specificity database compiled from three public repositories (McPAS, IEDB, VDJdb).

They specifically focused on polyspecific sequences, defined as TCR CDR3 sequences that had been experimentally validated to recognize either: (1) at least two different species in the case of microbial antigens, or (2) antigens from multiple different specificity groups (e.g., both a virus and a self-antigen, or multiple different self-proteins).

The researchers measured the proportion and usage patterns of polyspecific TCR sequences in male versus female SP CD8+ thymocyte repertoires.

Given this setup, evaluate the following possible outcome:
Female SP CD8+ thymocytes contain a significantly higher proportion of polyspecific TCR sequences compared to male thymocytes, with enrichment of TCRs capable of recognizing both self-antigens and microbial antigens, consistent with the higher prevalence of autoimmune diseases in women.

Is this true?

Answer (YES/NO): NO